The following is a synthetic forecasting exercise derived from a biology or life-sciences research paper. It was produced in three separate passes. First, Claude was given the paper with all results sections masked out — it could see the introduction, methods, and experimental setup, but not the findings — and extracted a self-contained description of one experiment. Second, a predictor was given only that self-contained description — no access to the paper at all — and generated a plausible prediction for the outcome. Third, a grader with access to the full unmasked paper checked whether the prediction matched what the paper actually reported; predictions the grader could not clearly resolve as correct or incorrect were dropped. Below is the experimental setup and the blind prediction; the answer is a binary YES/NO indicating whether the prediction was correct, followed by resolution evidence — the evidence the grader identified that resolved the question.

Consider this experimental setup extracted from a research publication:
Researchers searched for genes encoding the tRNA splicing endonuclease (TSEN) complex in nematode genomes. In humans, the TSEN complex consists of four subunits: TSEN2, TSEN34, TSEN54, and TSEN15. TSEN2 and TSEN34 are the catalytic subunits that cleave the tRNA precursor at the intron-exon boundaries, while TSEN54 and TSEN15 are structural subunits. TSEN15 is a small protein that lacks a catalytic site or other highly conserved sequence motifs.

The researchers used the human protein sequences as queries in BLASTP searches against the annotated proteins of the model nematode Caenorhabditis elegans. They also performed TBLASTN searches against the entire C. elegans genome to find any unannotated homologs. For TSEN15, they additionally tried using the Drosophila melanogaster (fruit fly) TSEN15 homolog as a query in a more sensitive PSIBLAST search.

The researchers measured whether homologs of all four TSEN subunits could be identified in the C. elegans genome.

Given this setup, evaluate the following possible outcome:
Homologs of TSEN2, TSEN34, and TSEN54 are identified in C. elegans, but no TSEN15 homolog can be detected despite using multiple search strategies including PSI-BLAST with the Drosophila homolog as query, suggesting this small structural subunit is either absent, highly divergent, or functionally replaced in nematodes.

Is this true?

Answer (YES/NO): YES